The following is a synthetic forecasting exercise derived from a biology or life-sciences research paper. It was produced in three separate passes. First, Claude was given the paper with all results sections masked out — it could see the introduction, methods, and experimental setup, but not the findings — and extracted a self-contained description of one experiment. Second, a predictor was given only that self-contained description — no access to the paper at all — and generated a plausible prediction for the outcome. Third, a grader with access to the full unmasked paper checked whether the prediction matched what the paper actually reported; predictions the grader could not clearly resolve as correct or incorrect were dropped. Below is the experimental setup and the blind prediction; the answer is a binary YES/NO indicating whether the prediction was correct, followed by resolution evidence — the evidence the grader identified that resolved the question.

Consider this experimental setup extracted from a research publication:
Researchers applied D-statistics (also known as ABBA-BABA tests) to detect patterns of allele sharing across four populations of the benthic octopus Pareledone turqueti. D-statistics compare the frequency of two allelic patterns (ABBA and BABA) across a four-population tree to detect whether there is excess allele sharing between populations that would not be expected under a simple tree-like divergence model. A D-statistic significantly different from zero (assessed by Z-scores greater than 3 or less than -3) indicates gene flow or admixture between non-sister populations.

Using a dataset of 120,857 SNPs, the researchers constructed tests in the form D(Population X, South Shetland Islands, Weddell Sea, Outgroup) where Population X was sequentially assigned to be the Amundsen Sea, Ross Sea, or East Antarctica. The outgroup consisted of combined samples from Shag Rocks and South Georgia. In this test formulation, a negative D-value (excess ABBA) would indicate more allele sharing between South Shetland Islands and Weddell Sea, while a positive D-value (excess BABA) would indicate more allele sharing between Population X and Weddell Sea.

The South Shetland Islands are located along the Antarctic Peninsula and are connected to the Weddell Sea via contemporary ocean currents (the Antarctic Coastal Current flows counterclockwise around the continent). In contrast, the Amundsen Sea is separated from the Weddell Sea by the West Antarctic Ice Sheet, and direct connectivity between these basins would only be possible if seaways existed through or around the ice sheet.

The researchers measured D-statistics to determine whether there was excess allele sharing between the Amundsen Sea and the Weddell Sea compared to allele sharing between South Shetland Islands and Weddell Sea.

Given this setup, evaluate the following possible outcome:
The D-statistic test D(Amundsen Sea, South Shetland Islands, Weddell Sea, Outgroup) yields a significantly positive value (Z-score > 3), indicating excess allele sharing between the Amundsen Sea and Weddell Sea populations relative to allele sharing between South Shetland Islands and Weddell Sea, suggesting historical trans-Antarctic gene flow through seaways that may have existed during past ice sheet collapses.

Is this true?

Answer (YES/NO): YES